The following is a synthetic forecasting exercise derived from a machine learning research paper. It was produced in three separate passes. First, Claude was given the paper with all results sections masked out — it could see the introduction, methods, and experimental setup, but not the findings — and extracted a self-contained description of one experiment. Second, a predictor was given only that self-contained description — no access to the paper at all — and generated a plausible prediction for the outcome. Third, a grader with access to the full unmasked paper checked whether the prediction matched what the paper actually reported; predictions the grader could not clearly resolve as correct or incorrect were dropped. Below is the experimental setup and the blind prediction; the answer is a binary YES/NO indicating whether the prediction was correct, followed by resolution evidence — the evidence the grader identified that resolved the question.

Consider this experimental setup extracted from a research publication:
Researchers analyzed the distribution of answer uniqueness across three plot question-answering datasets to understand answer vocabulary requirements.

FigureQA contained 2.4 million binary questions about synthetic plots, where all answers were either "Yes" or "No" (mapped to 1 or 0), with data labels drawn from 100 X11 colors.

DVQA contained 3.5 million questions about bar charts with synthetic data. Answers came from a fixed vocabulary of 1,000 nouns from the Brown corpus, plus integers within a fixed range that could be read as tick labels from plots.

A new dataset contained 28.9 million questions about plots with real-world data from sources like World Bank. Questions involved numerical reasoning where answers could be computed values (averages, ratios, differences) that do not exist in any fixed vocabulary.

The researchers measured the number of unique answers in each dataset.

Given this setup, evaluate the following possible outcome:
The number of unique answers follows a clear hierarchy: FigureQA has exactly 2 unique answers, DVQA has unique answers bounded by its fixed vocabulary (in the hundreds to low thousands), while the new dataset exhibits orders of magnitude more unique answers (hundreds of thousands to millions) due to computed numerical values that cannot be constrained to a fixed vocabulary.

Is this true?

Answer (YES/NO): YES